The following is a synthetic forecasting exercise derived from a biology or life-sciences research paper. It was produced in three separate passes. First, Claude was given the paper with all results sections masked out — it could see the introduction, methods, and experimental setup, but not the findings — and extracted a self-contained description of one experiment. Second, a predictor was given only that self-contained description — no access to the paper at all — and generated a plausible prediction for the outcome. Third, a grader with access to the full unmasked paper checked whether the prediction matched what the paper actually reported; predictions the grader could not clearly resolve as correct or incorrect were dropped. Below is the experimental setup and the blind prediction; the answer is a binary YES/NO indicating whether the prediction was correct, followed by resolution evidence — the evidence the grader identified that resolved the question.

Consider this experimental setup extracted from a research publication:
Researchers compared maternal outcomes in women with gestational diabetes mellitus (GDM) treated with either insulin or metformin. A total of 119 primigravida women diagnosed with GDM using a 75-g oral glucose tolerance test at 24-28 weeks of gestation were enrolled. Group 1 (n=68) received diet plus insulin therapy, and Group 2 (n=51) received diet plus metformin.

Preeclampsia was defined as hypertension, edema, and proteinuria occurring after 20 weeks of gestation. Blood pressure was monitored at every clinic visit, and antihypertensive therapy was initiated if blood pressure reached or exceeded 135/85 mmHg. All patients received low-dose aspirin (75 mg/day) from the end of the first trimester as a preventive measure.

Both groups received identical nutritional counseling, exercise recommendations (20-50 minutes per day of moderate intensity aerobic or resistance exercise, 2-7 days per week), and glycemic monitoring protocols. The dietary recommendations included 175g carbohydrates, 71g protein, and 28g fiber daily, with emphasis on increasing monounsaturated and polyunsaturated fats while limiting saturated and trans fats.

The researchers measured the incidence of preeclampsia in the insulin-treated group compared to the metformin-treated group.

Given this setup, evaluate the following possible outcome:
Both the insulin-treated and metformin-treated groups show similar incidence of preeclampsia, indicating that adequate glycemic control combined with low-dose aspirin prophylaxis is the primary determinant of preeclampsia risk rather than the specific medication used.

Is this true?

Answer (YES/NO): YES